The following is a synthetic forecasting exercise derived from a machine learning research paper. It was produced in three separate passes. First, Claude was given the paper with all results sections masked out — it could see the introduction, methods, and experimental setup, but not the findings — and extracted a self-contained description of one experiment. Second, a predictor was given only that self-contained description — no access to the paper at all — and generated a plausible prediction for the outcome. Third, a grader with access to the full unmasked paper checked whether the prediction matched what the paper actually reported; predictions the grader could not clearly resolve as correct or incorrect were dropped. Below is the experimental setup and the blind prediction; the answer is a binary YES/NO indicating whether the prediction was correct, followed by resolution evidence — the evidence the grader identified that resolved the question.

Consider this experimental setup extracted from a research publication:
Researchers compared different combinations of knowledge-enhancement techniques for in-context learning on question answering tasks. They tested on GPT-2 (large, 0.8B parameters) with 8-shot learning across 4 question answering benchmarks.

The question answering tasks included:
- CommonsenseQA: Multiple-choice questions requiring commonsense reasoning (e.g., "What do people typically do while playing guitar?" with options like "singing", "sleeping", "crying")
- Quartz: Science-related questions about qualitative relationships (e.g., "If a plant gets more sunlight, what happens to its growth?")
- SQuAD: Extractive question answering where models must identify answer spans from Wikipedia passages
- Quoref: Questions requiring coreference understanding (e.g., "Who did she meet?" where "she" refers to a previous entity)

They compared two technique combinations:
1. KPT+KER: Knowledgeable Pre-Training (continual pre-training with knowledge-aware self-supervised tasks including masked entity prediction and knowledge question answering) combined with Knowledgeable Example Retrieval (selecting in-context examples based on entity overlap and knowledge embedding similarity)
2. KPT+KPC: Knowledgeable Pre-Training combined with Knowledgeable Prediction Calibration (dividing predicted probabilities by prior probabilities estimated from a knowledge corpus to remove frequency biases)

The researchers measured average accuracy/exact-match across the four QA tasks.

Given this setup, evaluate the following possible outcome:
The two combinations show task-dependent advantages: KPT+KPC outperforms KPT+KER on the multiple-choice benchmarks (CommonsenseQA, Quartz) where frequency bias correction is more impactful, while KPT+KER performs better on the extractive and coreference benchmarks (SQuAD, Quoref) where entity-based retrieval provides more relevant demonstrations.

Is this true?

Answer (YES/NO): NO